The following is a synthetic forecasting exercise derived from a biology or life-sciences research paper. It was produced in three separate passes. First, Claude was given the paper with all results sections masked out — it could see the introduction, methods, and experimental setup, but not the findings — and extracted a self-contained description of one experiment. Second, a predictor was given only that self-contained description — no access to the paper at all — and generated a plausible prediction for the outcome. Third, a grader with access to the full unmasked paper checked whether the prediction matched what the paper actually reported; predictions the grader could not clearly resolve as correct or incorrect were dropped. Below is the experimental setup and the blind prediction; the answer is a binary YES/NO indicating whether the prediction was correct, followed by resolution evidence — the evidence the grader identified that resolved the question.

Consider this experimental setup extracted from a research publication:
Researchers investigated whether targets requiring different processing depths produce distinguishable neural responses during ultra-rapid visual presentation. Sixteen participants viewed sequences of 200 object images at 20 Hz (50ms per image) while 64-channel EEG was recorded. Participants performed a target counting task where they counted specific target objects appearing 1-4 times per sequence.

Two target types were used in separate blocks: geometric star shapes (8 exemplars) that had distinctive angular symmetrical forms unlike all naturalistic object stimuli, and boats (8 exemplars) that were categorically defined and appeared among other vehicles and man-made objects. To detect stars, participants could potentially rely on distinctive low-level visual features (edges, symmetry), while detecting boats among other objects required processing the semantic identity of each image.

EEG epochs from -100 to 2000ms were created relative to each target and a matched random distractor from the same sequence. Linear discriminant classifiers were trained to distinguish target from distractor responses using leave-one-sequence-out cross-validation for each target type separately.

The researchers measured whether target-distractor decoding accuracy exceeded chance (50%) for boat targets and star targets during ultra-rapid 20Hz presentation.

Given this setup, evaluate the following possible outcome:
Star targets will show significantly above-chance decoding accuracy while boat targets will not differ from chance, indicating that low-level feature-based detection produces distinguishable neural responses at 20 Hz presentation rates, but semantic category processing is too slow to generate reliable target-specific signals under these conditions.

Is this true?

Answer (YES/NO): NO